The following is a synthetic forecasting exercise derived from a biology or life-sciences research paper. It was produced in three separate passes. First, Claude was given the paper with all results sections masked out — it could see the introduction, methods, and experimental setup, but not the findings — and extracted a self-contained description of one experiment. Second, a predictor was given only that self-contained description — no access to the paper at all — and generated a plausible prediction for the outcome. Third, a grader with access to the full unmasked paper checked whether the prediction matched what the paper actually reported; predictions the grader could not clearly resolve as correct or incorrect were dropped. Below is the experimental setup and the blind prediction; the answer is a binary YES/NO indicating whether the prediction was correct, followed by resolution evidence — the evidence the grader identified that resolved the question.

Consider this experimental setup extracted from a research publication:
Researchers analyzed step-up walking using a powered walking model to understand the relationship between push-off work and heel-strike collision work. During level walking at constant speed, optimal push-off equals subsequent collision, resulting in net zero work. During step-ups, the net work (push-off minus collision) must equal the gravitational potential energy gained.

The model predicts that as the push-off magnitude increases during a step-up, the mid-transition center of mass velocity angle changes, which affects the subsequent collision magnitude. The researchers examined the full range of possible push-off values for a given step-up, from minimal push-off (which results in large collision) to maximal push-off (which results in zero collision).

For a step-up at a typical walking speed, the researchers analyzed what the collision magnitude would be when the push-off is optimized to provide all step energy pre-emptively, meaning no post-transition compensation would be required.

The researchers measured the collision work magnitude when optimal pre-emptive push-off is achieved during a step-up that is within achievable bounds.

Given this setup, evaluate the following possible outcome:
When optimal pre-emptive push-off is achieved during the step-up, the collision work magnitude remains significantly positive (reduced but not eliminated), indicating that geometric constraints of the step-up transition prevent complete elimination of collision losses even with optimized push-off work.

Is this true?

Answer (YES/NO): YES